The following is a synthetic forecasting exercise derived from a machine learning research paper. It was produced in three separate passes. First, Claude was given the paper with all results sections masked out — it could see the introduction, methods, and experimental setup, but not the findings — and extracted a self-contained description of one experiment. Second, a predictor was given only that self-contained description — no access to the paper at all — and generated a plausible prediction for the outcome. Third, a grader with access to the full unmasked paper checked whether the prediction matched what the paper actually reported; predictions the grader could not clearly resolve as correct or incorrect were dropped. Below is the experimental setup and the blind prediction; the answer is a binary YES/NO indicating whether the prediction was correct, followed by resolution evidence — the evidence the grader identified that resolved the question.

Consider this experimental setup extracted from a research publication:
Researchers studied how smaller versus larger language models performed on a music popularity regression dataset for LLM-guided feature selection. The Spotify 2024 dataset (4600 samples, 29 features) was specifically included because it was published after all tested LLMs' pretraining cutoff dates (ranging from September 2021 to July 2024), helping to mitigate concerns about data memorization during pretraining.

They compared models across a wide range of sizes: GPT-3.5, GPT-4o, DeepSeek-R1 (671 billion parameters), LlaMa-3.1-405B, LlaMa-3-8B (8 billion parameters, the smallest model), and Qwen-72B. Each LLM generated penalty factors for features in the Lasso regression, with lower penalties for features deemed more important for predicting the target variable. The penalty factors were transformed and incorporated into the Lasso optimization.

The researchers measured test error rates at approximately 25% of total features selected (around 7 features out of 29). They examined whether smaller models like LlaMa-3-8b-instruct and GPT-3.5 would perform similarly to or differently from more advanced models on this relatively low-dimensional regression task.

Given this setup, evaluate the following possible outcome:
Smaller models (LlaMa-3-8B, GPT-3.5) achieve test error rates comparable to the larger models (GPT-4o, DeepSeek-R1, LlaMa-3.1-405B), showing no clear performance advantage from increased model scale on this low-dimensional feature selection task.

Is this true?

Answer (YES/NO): NO